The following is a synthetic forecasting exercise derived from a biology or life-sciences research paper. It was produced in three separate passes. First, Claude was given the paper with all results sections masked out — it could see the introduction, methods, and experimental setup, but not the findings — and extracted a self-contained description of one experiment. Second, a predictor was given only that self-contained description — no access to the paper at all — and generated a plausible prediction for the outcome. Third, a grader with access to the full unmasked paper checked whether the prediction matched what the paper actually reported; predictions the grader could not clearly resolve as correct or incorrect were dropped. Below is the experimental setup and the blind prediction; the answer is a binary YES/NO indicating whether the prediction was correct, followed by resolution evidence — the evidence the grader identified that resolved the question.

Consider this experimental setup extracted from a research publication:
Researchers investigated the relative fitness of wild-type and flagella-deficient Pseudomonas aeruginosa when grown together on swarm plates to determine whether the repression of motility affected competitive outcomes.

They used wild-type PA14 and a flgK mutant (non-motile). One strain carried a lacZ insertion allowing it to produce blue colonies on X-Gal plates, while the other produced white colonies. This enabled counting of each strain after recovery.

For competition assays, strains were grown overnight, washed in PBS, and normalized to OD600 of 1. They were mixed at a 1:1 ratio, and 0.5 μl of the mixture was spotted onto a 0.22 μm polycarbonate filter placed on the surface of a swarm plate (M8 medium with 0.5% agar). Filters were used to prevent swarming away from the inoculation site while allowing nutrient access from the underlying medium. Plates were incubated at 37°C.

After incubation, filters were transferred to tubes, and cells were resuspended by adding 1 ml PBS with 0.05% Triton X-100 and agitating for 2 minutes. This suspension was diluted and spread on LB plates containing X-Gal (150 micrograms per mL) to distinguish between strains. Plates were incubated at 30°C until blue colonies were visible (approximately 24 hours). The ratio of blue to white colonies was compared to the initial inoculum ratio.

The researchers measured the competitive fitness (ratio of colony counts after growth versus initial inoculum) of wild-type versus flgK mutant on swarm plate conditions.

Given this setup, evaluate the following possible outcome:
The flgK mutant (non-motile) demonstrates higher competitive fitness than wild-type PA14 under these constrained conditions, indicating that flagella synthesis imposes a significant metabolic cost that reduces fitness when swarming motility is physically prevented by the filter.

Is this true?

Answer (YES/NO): NO